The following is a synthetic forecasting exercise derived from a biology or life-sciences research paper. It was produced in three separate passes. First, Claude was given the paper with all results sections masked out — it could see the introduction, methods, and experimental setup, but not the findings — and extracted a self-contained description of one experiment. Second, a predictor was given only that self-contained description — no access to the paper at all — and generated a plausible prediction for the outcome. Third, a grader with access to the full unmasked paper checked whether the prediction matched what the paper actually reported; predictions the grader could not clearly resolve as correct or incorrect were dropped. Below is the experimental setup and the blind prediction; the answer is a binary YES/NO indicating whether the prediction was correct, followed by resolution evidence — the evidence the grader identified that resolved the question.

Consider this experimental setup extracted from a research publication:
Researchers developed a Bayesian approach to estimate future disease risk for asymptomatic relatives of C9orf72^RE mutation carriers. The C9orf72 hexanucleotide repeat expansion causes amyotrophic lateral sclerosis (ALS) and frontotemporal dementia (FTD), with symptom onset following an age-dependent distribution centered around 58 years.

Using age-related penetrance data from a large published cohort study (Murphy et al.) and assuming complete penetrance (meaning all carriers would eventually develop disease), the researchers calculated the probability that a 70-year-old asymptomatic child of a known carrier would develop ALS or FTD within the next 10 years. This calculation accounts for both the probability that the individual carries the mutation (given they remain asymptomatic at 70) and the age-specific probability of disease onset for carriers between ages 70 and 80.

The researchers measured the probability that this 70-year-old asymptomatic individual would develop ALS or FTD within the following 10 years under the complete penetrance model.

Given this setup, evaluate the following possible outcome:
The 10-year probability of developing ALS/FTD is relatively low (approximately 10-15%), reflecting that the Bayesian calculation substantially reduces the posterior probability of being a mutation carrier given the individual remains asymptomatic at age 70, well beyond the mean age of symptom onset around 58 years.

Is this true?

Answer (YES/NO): NO